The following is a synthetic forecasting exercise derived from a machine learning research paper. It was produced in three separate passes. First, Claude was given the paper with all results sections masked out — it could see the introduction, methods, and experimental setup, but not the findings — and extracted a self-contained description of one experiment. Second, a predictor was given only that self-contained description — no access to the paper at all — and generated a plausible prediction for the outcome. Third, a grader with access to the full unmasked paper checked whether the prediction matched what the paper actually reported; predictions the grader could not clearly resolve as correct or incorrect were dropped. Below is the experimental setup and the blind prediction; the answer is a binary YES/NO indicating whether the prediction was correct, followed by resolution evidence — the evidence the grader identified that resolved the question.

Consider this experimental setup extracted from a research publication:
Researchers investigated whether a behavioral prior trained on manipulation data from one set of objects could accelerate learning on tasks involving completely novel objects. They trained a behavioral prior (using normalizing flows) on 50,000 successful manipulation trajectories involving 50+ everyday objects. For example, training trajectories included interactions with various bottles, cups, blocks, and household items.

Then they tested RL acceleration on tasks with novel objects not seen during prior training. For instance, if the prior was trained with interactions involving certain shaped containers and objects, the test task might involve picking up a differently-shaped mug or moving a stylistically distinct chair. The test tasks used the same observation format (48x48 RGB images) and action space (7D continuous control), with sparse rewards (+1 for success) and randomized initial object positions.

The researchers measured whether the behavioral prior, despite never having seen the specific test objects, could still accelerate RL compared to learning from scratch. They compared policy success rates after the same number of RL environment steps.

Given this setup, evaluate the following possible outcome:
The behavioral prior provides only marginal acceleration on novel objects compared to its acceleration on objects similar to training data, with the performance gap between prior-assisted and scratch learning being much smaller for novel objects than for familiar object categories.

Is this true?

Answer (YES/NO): NO